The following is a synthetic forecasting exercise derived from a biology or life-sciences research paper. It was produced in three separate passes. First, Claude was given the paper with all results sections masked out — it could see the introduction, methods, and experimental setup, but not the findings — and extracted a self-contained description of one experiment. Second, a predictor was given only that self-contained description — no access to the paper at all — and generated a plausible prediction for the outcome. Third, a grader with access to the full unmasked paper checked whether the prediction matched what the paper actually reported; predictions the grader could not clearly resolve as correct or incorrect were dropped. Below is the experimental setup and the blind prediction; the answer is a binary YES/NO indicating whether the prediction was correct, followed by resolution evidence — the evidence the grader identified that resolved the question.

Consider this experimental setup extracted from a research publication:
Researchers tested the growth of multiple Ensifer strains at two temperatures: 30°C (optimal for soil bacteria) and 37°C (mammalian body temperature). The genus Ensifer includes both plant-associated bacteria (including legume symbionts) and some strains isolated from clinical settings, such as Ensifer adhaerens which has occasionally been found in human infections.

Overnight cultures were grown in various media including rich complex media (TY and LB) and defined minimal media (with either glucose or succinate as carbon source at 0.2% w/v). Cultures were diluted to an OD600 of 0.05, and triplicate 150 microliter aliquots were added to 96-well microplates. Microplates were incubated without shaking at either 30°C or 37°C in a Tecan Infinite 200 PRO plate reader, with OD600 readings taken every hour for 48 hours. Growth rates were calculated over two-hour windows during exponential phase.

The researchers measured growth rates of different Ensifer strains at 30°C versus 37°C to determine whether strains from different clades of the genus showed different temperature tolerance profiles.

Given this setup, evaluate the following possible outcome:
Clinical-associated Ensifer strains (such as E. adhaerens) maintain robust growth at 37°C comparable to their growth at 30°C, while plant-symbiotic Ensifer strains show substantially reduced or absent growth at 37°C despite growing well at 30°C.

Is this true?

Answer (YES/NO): NO